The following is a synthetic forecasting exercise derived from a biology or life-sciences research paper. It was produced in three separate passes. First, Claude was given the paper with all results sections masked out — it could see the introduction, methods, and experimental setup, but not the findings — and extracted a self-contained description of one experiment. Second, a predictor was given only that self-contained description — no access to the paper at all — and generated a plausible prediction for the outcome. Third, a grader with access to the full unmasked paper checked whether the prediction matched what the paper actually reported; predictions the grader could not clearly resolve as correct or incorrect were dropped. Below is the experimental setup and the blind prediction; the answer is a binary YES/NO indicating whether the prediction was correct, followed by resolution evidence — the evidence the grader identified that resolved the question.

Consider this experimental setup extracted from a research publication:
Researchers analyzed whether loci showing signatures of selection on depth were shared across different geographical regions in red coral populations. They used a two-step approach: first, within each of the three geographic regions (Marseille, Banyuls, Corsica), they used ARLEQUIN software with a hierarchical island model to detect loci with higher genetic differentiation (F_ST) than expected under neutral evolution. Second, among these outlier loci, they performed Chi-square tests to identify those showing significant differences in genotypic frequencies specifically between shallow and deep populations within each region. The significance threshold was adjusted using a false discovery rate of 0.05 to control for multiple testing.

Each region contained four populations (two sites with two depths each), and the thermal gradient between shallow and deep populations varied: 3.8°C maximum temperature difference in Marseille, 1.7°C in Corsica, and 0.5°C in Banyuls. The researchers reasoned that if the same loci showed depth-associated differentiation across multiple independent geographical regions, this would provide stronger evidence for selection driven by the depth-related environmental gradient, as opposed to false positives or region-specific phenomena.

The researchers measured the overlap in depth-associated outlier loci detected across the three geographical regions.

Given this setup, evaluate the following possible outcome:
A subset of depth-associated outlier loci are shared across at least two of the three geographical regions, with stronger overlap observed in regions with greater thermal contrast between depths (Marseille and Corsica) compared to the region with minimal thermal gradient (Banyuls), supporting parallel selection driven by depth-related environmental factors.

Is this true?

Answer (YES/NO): NO